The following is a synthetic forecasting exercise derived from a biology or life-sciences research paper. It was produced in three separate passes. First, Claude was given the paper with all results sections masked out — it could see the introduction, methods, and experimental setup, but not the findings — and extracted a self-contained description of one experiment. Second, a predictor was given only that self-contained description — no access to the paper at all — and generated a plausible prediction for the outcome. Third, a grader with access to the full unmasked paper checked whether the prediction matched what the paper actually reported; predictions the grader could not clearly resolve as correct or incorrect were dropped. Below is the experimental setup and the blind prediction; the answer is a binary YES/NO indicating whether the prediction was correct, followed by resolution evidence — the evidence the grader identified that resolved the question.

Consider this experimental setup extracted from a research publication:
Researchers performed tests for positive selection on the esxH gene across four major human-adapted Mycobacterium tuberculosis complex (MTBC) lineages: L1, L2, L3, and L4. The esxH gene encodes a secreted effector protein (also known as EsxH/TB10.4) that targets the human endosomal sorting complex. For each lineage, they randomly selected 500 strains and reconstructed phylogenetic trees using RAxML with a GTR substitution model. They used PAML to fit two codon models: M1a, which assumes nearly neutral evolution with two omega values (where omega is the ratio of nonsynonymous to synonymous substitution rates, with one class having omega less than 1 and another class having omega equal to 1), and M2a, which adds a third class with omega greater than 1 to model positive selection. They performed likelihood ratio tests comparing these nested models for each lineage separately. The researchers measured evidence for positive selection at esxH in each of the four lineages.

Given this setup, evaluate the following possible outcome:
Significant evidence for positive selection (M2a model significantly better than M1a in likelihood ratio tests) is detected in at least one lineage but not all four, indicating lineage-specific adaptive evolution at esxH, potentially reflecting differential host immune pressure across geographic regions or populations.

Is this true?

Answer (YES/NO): YES